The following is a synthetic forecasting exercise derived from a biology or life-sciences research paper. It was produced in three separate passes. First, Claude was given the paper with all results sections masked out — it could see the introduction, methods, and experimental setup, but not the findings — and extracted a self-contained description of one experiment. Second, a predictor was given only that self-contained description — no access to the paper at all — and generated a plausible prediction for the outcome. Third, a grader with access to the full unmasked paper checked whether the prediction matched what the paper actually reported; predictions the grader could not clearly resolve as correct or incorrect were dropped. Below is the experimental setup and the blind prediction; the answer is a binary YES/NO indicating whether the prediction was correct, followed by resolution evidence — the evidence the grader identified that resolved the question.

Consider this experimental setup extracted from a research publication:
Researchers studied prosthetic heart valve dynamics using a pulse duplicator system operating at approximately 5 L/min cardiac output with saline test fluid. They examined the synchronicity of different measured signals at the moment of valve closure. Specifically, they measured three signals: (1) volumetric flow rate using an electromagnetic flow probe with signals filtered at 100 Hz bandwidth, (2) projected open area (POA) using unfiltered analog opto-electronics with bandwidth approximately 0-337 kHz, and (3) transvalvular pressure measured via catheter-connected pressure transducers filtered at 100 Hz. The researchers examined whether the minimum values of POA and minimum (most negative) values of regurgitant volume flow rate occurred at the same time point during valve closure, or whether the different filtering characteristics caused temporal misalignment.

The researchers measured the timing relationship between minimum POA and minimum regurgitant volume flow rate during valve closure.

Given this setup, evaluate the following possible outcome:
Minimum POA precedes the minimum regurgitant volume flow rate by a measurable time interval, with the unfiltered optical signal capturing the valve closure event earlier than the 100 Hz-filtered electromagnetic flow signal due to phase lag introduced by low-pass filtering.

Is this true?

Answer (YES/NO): NO